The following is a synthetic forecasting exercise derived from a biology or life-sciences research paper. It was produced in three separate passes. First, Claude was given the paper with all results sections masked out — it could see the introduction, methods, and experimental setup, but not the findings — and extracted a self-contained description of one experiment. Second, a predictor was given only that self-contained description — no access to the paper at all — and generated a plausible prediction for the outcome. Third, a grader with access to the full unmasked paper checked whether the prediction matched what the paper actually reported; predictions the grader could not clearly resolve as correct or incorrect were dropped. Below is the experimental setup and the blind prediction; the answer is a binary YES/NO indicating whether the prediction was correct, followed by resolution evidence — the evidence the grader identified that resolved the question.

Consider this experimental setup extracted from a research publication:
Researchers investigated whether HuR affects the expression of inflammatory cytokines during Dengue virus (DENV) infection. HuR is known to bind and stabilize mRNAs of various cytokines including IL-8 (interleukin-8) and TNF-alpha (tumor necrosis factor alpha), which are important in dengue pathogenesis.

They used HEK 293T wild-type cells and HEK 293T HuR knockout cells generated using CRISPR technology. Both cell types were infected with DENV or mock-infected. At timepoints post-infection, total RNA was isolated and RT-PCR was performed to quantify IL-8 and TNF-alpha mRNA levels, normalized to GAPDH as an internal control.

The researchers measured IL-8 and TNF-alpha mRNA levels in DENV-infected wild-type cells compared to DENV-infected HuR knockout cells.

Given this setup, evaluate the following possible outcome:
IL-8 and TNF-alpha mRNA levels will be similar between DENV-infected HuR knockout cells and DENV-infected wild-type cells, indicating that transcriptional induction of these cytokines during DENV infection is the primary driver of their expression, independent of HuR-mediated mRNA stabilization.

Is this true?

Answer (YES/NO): NO